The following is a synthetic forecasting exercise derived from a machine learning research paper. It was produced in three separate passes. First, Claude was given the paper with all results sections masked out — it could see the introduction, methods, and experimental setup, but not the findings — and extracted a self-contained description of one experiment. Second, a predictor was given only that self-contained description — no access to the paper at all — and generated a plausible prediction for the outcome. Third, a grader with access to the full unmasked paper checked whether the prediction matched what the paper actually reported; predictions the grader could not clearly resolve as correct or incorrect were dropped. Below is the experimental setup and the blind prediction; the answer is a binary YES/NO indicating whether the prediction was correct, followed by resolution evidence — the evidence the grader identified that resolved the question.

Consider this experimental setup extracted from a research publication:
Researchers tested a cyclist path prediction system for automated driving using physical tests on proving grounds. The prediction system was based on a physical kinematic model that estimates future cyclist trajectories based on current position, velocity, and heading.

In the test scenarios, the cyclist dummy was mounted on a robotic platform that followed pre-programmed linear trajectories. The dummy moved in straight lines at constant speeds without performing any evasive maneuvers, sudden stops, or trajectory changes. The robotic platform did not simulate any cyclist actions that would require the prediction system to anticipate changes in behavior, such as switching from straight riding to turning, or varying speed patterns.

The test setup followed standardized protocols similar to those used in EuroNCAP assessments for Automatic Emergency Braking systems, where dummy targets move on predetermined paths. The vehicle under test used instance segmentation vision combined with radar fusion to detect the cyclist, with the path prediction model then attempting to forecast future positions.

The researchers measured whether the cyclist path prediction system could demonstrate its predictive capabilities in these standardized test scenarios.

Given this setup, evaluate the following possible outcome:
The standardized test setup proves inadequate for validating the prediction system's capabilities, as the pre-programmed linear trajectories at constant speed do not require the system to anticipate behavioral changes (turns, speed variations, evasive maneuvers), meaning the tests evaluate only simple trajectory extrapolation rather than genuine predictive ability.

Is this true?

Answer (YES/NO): YES